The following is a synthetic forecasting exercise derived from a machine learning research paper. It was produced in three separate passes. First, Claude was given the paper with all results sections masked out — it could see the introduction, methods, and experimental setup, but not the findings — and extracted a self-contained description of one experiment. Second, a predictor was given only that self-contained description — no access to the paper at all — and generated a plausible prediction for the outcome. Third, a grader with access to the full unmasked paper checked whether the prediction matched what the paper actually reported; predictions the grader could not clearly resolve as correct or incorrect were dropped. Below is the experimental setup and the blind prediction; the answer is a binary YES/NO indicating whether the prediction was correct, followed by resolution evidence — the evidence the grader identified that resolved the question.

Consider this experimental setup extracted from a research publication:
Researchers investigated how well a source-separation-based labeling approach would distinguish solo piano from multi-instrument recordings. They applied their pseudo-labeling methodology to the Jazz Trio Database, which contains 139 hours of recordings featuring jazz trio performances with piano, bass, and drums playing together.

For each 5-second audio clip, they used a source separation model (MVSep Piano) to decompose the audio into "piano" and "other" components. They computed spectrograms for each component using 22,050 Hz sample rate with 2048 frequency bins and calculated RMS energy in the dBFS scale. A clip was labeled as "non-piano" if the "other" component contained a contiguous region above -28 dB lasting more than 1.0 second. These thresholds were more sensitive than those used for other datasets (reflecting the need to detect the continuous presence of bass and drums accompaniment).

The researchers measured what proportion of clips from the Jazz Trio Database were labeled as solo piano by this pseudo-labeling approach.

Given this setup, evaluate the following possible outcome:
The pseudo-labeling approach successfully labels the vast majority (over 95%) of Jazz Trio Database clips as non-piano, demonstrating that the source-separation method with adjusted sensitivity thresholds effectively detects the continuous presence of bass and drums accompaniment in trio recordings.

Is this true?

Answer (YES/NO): YES